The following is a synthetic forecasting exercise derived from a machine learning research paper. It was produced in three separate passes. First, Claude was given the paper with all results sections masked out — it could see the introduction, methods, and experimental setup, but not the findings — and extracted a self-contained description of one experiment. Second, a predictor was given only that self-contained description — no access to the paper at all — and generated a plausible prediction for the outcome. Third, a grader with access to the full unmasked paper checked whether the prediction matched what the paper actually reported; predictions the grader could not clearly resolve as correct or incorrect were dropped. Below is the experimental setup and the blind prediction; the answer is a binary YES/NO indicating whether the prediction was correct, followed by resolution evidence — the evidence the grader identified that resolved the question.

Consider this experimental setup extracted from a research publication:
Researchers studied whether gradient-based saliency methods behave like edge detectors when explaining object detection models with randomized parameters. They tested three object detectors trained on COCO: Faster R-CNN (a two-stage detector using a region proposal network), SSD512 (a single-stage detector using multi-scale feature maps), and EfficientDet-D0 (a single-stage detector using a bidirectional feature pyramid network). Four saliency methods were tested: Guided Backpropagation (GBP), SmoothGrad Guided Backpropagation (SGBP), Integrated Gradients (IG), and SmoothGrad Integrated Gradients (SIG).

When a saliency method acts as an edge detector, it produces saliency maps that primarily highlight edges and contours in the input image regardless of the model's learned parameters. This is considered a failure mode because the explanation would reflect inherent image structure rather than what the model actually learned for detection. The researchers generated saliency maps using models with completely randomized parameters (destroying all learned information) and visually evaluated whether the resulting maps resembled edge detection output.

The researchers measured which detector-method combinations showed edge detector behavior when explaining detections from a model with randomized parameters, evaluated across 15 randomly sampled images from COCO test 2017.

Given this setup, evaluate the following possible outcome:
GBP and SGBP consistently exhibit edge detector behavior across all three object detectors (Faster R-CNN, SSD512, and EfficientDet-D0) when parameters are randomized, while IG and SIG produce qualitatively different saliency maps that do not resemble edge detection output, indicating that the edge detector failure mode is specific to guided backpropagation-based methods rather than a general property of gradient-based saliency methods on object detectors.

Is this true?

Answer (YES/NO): NO